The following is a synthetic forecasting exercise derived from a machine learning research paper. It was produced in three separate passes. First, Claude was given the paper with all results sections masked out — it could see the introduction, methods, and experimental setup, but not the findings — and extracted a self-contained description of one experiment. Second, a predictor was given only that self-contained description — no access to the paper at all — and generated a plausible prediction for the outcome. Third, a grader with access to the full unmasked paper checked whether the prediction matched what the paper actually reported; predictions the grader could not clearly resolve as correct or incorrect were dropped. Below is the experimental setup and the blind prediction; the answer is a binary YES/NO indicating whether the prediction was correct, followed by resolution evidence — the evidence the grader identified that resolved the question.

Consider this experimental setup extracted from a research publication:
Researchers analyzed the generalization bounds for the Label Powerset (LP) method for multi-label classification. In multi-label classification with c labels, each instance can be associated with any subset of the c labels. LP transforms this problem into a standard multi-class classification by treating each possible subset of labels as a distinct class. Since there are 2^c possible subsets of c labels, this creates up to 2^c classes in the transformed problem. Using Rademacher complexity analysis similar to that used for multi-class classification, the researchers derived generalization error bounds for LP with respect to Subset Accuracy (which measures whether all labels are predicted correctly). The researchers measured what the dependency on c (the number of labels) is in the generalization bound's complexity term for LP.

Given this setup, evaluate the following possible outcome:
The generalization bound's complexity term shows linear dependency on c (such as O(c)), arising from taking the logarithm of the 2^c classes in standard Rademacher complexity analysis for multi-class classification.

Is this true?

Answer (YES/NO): NO